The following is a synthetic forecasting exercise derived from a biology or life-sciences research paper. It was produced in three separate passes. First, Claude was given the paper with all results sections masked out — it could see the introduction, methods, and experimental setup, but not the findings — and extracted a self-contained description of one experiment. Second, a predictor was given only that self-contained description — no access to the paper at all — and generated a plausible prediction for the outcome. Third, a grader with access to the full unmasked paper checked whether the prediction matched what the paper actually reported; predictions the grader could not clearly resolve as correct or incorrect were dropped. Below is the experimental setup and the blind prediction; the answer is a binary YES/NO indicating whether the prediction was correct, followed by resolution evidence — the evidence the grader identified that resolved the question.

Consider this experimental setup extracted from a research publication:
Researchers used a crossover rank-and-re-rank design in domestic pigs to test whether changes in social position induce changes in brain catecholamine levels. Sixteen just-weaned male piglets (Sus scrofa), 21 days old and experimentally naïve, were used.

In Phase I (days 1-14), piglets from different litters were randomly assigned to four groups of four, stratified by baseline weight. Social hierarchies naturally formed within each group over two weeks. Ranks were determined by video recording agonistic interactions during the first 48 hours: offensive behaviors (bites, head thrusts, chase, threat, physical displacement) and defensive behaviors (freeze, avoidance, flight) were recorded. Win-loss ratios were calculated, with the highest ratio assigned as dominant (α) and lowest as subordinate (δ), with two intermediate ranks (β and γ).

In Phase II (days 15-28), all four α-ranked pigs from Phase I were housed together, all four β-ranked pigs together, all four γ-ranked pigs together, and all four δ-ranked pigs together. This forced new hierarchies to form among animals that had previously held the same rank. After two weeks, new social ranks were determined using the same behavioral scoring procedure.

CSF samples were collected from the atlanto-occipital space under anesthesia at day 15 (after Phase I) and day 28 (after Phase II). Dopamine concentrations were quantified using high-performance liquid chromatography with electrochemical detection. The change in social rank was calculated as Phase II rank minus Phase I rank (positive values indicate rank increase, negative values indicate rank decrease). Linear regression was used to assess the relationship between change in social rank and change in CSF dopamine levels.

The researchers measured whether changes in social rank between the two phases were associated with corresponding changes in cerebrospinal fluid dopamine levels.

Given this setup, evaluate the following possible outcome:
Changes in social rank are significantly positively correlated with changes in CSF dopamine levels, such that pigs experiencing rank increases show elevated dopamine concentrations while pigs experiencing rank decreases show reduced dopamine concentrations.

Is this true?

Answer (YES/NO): NO